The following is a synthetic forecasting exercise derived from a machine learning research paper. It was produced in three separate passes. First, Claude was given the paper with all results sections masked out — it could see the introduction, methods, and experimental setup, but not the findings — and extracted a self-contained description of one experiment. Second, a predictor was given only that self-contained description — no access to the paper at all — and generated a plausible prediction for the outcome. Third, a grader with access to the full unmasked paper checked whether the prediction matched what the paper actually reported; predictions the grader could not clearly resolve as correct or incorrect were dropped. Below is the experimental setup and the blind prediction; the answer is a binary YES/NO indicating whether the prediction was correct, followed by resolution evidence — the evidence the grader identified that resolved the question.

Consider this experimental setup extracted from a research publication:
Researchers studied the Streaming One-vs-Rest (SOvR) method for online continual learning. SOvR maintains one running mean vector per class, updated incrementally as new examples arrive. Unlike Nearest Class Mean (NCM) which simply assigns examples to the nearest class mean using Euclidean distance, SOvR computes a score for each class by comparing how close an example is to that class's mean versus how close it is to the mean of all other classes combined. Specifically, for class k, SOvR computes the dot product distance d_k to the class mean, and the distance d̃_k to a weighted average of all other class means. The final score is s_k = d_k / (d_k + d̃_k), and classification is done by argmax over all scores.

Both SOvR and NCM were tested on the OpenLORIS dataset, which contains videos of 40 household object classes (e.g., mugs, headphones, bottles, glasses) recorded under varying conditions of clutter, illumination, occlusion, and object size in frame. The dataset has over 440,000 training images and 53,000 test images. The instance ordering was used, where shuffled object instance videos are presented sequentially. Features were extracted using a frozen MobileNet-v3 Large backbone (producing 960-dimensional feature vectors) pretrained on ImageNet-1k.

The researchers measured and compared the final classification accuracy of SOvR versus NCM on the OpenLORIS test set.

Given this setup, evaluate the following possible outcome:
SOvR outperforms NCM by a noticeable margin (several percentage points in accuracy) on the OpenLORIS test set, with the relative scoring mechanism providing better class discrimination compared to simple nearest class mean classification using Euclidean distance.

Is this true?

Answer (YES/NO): NO